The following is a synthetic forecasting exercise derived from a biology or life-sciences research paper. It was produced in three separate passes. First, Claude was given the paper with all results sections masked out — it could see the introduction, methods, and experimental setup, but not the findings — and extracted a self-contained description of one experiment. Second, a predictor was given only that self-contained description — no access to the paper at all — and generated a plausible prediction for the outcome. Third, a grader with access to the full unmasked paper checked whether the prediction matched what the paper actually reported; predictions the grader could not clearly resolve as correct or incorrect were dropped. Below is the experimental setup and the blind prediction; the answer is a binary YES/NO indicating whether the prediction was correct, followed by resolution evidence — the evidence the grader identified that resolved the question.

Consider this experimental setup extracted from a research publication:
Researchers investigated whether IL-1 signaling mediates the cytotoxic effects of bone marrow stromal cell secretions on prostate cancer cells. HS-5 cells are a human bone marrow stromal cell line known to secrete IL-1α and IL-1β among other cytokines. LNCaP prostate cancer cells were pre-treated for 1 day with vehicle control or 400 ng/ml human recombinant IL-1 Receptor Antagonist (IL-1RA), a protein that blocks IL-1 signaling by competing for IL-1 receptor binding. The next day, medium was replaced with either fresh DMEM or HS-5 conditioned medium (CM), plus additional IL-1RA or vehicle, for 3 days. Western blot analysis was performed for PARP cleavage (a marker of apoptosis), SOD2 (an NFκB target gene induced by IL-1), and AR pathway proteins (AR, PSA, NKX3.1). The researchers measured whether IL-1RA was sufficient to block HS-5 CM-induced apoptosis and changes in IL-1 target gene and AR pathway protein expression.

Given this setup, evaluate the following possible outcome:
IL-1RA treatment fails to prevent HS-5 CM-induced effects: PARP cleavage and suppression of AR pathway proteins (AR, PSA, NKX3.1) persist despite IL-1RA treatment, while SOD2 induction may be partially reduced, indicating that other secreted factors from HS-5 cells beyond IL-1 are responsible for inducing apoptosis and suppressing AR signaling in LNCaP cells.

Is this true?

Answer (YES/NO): NO